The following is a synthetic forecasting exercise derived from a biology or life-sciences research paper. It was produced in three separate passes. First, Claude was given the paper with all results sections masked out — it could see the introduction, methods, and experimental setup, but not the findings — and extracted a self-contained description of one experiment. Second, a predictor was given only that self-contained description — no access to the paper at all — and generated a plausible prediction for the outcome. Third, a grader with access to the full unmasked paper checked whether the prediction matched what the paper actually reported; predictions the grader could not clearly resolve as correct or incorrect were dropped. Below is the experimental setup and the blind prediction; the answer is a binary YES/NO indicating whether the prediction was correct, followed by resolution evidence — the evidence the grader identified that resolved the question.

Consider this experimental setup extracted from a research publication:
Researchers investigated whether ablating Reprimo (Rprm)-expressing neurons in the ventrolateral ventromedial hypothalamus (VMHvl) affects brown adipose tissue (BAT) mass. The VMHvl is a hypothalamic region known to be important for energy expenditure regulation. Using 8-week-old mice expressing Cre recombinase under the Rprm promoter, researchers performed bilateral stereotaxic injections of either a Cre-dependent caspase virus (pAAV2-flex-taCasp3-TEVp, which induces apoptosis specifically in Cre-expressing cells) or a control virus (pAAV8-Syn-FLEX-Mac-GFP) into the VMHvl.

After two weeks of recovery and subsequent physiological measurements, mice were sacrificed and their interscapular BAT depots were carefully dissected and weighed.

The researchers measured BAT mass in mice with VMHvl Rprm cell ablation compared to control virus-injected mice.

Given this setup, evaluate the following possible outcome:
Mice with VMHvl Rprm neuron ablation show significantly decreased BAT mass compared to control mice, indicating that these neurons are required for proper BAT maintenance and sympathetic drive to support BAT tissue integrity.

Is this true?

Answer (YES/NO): NO